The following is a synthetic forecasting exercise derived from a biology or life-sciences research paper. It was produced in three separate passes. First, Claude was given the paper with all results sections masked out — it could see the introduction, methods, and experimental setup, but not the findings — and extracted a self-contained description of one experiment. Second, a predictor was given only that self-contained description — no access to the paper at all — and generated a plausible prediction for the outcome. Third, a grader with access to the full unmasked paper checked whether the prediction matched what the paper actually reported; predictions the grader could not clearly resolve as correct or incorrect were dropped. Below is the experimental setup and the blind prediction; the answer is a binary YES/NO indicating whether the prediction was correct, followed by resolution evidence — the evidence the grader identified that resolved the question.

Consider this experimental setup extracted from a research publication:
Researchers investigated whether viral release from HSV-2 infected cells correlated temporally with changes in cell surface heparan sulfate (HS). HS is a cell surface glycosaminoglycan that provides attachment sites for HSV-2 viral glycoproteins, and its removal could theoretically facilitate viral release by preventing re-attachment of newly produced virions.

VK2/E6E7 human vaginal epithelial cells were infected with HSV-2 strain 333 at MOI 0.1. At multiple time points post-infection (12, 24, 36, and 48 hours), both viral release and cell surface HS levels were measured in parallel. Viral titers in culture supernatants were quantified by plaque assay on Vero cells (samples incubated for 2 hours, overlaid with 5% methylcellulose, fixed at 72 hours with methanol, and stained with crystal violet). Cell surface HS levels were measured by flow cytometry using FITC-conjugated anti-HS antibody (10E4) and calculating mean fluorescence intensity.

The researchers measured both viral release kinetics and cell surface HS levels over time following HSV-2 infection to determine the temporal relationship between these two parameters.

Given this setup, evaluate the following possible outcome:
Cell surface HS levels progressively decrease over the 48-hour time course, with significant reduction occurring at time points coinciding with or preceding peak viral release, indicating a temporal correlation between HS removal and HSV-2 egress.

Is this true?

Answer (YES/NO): YES